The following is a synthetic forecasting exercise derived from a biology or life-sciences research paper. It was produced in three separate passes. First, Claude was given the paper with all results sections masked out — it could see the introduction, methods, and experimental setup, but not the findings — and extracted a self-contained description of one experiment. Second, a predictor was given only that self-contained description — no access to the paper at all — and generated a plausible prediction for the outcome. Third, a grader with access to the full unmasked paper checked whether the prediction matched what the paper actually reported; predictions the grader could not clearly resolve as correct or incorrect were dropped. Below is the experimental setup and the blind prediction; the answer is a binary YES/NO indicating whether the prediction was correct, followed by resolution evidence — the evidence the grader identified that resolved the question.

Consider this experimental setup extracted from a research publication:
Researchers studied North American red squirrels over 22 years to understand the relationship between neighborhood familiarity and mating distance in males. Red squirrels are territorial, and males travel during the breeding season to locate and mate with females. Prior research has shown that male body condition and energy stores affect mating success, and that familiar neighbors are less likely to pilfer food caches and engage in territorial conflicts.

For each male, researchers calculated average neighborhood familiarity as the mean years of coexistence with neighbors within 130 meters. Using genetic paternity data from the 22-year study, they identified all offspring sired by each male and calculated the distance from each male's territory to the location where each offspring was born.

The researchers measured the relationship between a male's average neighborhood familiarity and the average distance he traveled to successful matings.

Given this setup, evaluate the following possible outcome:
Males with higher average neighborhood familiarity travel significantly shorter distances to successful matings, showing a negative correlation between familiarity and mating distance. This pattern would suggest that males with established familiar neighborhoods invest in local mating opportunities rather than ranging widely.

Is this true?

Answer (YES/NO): NO